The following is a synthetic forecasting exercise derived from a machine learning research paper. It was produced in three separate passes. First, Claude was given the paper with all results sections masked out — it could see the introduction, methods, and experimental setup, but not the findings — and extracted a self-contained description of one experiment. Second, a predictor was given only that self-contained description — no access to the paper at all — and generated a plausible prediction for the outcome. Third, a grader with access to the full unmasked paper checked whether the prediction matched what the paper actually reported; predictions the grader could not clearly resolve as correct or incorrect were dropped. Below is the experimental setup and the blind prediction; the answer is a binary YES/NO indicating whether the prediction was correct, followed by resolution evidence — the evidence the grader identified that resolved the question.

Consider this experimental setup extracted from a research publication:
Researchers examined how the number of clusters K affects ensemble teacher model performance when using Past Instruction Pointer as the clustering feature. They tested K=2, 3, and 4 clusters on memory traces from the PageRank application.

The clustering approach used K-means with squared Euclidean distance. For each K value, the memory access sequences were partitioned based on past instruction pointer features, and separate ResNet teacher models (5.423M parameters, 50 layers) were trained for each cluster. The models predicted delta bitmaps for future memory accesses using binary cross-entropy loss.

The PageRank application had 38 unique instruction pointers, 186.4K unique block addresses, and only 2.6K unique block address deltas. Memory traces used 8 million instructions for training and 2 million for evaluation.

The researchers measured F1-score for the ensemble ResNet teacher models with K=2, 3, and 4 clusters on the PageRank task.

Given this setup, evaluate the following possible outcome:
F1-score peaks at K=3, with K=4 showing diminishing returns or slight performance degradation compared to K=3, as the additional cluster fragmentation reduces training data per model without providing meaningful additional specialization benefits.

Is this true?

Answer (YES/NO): YES